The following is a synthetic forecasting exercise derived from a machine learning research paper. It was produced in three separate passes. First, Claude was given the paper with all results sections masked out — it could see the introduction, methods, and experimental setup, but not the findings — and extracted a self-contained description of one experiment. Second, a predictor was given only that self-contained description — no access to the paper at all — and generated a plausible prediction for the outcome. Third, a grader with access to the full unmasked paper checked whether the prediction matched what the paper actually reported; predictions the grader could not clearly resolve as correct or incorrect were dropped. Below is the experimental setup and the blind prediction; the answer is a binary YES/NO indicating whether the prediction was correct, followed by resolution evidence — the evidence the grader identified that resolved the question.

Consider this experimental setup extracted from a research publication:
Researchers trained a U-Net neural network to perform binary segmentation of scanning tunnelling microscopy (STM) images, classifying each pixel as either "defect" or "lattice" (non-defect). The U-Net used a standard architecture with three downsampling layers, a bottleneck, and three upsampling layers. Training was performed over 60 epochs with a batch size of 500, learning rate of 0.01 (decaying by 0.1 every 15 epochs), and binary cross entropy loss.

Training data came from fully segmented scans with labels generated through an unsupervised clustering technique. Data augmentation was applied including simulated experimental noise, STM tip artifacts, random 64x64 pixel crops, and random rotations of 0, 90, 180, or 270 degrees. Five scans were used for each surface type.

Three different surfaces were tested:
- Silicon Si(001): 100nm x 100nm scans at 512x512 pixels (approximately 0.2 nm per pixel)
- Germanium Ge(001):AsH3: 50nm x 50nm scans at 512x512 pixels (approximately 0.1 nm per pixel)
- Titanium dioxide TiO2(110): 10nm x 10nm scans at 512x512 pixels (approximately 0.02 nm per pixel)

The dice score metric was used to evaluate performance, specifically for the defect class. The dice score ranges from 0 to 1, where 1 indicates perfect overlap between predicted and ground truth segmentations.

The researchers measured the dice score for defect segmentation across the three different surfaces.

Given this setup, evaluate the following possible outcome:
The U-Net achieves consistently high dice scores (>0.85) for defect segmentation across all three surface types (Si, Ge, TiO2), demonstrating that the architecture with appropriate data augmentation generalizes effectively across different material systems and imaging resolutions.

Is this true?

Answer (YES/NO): NO